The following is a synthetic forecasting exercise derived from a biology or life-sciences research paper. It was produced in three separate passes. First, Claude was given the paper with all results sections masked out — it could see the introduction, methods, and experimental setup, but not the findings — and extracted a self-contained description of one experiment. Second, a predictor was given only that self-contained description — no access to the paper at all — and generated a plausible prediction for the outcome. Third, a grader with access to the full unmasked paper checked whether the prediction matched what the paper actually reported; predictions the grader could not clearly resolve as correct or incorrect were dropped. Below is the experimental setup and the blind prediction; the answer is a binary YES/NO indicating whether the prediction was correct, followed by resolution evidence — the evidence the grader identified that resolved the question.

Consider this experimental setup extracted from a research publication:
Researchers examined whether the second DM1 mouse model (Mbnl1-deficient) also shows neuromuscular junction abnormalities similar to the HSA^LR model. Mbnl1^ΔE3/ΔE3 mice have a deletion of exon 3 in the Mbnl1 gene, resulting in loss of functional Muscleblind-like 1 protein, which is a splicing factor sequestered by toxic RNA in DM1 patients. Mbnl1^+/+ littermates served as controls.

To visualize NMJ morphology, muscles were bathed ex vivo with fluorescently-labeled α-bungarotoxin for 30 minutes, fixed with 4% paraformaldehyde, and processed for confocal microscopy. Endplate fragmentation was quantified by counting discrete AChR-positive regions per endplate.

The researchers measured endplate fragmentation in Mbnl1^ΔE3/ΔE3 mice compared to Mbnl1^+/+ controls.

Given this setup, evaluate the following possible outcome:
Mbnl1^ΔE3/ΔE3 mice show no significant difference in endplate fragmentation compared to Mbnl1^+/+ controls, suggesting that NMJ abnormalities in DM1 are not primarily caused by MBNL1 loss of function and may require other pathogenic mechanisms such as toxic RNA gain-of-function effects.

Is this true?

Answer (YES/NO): NO